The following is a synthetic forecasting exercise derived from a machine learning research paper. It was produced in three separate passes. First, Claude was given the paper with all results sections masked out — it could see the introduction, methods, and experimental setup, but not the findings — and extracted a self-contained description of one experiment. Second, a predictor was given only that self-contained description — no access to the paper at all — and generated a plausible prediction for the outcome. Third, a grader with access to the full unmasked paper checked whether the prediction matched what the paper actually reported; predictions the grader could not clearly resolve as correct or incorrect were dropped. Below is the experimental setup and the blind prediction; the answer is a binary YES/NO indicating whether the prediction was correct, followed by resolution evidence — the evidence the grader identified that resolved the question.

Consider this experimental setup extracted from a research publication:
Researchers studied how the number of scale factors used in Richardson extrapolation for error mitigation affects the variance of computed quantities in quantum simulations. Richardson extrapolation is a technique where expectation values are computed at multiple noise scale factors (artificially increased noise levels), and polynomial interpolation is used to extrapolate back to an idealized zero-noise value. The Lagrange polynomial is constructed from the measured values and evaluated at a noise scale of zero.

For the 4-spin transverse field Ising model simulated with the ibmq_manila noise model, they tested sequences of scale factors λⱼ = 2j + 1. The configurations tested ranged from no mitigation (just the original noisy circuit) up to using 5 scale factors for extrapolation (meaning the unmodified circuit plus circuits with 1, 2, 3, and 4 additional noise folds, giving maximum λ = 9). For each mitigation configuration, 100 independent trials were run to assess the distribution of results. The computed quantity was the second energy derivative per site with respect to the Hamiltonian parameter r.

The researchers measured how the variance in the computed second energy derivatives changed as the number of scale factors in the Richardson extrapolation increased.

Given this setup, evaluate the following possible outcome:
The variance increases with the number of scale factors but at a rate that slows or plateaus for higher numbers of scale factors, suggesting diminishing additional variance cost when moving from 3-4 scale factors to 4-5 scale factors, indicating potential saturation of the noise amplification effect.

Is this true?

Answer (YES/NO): NO